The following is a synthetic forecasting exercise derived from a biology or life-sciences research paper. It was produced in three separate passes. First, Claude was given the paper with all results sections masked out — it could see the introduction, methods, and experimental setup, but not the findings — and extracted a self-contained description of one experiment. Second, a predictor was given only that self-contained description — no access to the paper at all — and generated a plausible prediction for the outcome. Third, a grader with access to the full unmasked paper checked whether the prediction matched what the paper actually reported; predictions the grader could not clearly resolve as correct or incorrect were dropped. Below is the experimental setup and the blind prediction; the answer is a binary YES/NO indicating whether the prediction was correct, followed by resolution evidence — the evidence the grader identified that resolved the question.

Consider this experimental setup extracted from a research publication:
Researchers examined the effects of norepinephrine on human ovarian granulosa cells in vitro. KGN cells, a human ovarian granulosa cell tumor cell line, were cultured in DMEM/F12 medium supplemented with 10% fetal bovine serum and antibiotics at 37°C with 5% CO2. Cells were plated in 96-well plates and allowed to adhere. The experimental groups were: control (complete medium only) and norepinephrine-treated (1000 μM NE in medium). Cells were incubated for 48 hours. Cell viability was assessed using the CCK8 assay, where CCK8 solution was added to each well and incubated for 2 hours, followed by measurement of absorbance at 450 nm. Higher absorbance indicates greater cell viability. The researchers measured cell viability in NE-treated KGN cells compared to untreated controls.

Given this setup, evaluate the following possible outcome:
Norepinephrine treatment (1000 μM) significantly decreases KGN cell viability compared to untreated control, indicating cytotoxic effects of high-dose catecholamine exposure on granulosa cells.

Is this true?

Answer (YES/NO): YES